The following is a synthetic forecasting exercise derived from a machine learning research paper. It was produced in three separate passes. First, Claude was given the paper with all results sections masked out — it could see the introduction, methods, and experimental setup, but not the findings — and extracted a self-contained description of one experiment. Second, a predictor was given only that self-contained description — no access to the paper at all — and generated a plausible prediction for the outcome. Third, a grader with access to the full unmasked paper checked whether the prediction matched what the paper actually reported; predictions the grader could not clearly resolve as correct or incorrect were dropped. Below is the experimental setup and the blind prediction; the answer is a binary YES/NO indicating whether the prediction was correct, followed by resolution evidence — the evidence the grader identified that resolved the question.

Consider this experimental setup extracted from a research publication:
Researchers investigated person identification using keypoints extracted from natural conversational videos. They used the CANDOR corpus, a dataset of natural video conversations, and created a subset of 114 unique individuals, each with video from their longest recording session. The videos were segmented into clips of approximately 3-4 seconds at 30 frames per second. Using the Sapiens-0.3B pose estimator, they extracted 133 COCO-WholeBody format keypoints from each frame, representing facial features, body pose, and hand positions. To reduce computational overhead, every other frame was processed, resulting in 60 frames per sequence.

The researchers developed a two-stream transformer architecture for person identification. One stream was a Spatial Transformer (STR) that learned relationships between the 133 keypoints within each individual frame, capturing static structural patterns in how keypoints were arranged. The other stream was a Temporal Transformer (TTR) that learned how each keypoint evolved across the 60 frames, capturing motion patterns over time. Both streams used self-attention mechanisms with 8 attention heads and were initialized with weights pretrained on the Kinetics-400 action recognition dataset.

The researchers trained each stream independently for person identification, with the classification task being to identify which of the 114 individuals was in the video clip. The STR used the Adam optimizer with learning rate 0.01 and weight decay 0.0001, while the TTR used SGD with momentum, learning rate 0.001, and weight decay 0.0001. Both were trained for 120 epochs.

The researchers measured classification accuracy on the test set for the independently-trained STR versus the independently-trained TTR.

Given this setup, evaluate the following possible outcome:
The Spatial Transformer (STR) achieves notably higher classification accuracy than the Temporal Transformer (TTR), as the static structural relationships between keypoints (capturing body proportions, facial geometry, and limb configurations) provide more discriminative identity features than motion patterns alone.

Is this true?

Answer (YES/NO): YES